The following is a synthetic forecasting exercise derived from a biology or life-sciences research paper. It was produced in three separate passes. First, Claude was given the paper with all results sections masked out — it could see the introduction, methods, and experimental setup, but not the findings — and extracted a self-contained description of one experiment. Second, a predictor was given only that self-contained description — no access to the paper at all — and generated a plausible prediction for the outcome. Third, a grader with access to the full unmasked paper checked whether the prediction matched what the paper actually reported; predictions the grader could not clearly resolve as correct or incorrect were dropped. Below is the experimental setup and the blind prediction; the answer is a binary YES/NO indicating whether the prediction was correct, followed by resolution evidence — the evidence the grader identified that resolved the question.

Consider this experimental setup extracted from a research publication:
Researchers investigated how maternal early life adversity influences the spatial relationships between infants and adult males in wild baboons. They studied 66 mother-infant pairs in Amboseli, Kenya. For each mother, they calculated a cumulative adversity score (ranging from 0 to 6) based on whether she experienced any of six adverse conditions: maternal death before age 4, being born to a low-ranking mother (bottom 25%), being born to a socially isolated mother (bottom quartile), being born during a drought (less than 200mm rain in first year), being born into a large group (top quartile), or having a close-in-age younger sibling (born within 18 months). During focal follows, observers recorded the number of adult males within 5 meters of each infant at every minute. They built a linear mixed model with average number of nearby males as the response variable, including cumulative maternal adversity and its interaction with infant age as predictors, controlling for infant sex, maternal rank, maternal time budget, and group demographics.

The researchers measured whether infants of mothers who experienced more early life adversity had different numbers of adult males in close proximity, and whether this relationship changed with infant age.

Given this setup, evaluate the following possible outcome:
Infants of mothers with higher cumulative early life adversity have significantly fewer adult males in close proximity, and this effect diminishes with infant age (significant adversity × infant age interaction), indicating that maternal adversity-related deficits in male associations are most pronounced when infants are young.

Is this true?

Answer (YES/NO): NO